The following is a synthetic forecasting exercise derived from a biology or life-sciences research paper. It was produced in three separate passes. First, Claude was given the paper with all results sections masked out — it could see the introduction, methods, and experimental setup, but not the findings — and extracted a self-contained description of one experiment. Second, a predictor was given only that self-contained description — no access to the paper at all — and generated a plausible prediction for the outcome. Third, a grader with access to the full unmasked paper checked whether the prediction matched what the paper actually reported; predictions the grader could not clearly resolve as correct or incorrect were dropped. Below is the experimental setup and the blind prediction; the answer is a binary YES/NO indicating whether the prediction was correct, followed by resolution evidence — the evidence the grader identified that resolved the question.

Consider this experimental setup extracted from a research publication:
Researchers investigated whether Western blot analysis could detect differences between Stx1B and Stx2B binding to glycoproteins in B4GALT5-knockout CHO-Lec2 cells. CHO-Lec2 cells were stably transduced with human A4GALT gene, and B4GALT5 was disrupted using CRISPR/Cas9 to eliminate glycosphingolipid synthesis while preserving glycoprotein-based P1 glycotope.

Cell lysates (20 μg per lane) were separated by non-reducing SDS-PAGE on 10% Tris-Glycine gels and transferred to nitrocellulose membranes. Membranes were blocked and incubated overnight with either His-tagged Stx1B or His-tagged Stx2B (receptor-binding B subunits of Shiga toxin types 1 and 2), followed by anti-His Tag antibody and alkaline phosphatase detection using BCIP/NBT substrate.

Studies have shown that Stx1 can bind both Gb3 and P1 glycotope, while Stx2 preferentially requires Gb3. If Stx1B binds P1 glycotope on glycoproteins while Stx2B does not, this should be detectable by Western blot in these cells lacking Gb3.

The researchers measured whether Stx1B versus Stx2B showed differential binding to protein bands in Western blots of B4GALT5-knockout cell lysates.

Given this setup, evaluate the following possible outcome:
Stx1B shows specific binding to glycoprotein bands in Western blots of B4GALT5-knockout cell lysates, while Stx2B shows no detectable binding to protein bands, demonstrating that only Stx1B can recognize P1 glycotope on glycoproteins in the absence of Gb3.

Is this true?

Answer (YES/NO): YES